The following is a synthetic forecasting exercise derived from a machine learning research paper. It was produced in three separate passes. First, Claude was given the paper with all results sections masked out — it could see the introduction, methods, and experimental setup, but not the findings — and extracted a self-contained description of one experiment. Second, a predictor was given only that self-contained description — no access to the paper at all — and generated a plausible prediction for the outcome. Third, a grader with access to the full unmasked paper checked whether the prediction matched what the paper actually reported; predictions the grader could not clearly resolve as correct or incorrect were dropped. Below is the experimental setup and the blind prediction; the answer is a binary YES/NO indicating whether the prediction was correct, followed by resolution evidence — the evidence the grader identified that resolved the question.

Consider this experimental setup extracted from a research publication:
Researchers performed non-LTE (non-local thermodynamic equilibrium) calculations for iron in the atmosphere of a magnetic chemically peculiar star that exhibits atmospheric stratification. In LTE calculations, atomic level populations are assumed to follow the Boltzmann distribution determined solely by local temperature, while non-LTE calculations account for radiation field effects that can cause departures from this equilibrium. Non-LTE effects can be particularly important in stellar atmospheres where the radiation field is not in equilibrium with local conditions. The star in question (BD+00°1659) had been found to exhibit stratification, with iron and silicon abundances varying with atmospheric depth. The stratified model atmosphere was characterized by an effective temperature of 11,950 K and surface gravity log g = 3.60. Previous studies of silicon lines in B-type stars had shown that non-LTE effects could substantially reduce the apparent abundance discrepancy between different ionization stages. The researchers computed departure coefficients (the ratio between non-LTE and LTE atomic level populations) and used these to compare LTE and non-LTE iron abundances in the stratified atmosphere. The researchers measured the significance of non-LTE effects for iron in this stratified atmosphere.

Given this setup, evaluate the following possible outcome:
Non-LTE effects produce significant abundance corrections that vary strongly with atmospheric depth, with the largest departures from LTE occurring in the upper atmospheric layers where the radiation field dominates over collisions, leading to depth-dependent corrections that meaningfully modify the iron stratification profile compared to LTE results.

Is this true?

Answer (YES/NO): NO